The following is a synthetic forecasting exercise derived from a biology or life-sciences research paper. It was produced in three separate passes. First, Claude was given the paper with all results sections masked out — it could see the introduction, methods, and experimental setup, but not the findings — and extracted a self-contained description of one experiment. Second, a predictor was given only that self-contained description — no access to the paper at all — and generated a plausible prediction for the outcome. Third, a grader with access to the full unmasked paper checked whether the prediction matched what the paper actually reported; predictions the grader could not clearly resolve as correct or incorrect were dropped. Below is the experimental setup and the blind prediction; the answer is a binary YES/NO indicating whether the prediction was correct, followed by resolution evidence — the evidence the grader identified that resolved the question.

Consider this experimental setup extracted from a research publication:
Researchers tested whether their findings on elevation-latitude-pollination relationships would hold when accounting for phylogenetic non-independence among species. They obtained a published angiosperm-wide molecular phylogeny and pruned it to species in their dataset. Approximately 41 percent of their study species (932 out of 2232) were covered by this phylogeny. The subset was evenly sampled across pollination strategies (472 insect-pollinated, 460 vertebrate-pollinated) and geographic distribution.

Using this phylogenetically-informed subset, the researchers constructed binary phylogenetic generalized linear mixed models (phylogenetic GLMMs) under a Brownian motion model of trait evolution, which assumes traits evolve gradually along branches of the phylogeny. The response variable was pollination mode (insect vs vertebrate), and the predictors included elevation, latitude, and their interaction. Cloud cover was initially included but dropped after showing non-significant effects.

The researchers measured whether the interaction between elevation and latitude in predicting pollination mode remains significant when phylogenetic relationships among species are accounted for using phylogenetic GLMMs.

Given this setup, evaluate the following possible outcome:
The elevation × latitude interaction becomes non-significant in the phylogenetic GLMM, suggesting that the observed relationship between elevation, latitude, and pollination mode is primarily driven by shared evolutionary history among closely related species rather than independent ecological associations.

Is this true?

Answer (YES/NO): NO